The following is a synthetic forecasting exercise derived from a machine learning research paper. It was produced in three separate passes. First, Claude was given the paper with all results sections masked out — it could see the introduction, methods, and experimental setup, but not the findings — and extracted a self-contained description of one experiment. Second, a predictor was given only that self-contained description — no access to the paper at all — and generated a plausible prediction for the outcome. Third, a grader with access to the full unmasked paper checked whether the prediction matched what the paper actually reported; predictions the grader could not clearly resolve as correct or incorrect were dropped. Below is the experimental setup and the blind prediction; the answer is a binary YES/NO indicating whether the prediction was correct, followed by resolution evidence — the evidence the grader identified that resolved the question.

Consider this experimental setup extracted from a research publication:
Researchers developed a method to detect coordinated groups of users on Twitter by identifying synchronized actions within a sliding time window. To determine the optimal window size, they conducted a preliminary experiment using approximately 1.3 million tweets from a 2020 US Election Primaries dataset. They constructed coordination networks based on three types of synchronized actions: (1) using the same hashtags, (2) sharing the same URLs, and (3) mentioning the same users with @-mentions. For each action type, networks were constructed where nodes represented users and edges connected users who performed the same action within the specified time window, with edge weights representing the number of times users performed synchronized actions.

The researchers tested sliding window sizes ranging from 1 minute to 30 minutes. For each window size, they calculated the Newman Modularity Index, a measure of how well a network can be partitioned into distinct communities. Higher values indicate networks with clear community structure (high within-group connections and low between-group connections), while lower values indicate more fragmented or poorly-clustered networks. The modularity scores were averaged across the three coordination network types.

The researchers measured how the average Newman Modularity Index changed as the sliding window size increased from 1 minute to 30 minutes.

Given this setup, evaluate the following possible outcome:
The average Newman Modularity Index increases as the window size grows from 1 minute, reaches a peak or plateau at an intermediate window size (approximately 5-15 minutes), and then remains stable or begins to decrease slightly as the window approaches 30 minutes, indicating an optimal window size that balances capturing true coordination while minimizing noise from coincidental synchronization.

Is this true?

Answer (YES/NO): NO